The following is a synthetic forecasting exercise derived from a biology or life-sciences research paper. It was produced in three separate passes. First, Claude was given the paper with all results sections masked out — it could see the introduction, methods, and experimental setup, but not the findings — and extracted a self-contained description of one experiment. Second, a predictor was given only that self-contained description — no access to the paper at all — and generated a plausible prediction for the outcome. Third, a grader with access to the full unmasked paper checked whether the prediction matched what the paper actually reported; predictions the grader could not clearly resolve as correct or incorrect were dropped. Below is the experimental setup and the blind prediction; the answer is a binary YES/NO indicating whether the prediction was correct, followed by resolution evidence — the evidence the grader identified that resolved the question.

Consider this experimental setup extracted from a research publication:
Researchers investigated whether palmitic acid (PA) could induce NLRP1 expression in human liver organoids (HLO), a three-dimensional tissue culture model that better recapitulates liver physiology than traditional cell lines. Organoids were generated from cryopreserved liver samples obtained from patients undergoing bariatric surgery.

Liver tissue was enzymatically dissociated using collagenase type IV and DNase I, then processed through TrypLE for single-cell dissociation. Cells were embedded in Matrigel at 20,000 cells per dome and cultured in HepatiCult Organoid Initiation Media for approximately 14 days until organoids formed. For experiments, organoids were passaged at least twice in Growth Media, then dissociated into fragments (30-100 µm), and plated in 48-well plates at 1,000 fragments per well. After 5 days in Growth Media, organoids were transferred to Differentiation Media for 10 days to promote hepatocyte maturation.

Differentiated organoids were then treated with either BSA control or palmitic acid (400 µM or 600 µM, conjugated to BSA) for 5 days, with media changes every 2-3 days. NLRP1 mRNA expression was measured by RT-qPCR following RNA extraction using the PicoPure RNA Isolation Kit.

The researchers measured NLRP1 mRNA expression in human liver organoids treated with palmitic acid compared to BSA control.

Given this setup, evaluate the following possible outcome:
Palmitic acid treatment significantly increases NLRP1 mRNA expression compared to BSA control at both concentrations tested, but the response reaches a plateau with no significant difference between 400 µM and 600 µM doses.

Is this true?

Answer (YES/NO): NO